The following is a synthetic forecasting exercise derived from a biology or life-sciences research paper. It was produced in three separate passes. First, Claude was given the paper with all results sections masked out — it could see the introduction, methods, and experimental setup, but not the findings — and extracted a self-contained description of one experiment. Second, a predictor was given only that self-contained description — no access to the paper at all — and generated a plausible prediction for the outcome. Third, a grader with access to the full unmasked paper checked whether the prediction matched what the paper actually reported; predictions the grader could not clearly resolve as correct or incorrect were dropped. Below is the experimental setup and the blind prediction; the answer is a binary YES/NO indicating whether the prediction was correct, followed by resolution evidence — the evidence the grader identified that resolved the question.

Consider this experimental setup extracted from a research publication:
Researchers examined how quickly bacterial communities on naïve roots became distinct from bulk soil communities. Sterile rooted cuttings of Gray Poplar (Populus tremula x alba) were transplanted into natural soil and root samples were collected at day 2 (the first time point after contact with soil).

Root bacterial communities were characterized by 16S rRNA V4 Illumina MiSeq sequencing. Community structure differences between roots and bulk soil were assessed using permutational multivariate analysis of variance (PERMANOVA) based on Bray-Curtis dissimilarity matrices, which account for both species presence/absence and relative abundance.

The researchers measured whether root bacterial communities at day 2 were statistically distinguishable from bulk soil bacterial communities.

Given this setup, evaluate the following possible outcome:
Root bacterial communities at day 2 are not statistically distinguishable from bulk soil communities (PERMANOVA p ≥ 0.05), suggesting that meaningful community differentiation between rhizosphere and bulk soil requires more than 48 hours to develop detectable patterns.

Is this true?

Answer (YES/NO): NO